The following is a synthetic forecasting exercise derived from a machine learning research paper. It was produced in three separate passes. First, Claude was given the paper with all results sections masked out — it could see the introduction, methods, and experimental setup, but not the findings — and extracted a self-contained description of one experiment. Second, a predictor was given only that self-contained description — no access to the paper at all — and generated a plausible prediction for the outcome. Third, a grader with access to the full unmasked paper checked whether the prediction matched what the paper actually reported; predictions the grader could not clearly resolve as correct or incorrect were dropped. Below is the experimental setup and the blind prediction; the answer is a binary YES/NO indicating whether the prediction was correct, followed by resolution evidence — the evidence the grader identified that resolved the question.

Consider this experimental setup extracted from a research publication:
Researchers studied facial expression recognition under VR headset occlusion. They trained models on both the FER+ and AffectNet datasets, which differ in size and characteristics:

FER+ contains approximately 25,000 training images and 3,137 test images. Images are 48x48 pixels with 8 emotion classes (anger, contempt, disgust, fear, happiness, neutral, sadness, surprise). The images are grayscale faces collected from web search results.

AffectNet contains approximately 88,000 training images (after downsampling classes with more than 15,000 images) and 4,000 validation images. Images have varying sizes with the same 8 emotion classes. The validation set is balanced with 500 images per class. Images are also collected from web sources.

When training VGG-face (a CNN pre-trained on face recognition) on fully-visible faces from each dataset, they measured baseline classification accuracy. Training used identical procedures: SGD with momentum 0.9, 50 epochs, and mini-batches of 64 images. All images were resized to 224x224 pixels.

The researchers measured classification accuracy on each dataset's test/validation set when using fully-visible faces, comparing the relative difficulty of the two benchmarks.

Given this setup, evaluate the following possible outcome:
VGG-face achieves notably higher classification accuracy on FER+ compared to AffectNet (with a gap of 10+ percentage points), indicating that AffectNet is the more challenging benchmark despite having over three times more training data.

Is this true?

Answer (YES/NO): YES